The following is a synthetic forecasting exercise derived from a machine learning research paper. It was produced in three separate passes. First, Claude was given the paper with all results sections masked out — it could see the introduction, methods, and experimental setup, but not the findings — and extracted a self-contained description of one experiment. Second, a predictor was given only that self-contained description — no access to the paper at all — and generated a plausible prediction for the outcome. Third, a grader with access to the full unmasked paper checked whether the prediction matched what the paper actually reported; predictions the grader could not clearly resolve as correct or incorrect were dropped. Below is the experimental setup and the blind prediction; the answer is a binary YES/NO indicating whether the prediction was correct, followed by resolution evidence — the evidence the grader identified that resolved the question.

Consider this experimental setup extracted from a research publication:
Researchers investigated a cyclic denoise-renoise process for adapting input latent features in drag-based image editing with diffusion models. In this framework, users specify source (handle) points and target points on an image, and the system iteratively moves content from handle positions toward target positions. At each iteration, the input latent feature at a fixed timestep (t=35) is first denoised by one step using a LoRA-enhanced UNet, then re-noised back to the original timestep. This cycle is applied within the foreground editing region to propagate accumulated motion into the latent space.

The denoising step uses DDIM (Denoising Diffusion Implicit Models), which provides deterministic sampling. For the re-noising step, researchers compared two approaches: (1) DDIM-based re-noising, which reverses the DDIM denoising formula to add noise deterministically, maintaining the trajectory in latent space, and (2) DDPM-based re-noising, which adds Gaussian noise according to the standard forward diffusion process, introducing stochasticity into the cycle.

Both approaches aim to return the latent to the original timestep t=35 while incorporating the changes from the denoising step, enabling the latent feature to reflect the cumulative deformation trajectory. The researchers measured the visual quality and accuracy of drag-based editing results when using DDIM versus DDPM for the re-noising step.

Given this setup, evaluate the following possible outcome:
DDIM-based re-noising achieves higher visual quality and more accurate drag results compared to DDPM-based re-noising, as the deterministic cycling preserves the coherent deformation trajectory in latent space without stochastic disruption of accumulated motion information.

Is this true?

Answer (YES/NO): NO